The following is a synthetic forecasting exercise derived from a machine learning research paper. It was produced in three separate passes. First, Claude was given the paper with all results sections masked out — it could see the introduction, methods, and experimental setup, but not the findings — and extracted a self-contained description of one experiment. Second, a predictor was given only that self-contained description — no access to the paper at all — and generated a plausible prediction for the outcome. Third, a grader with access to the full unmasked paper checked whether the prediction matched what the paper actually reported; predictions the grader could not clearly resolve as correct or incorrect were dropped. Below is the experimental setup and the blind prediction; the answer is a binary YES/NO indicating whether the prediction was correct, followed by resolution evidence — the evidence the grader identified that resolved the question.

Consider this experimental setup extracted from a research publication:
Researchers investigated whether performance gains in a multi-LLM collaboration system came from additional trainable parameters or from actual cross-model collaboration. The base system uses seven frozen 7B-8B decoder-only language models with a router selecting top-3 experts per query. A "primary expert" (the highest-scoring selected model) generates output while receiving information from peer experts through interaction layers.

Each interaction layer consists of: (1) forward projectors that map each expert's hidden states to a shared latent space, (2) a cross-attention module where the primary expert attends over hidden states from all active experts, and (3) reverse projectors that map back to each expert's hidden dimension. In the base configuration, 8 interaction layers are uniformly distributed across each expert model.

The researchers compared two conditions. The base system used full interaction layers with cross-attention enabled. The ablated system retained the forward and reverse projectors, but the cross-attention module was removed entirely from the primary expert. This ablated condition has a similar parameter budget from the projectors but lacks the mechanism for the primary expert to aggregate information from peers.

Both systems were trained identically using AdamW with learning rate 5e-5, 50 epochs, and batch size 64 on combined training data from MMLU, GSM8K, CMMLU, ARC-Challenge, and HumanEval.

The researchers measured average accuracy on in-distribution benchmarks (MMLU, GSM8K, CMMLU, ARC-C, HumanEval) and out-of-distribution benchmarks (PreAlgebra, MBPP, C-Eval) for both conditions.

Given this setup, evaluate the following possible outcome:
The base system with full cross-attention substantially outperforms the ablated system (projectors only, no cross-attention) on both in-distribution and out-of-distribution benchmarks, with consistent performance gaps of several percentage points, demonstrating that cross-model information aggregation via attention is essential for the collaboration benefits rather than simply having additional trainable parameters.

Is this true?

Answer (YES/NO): NO